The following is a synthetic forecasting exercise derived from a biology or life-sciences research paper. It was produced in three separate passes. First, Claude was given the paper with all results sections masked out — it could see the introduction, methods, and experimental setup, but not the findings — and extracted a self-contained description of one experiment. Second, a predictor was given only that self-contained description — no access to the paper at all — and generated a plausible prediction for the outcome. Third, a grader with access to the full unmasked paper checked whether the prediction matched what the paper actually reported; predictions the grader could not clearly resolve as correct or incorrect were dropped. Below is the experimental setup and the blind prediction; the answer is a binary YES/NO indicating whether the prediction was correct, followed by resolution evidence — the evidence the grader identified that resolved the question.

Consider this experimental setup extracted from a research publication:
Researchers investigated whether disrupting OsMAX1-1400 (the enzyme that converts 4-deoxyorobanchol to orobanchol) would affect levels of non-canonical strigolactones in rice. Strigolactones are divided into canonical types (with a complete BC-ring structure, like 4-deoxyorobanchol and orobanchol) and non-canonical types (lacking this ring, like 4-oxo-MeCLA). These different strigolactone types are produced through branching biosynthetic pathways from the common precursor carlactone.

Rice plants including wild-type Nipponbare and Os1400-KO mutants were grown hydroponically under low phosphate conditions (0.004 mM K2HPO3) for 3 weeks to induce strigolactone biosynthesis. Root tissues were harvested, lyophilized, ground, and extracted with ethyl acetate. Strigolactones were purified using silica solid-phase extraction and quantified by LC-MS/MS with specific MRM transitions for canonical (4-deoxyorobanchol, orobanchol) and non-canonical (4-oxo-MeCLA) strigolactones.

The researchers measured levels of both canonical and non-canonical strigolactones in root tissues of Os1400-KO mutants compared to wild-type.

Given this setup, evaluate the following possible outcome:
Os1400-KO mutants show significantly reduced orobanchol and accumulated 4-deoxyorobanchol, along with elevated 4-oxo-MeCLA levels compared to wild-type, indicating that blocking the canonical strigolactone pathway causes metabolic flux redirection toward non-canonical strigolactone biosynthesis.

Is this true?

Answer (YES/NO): NO